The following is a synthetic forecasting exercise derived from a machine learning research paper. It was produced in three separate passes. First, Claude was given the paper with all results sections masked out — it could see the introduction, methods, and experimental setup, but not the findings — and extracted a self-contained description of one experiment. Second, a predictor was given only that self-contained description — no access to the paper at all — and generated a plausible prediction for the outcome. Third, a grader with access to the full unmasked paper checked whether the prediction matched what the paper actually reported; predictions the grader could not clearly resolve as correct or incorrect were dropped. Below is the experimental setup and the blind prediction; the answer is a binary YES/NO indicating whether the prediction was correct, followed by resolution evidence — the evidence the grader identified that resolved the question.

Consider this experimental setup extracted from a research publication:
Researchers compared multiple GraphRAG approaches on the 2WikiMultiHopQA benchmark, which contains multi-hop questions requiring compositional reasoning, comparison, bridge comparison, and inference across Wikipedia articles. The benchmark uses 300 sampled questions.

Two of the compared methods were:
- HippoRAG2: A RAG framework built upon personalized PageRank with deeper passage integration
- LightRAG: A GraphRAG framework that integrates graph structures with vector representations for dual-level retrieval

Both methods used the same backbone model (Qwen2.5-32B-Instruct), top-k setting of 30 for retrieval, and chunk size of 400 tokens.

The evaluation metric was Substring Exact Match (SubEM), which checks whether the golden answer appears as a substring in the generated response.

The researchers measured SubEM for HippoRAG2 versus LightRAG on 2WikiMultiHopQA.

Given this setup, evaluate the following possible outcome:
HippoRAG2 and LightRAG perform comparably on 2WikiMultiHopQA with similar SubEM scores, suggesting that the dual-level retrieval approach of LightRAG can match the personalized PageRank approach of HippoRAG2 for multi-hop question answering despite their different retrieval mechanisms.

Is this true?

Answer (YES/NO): NO